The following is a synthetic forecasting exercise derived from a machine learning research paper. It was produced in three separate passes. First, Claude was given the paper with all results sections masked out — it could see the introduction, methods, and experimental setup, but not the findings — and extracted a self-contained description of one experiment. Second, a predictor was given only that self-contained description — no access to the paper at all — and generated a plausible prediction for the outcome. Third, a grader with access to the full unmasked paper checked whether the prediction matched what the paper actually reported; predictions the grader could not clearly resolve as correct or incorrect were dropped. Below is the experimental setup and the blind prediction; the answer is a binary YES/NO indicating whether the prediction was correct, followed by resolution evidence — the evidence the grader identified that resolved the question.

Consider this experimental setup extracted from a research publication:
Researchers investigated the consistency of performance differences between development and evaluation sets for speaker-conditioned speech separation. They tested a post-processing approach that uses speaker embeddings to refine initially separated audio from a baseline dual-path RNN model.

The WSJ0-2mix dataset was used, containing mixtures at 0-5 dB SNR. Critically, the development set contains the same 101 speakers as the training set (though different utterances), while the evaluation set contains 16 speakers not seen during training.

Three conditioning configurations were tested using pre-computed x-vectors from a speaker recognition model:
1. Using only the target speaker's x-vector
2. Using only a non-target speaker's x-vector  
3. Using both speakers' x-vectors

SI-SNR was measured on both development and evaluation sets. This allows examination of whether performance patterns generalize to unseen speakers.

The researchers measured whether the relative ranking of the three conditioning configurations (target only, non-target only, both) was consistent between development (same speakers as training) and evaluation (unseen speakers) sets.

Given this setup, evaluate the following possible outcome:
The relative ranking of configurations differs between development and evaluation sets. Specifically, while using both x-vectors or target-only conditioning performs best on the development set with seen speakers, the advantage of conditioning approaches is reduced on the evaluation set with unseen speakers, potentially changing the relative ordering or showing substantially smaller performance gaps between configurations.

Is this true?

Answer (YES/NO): NO